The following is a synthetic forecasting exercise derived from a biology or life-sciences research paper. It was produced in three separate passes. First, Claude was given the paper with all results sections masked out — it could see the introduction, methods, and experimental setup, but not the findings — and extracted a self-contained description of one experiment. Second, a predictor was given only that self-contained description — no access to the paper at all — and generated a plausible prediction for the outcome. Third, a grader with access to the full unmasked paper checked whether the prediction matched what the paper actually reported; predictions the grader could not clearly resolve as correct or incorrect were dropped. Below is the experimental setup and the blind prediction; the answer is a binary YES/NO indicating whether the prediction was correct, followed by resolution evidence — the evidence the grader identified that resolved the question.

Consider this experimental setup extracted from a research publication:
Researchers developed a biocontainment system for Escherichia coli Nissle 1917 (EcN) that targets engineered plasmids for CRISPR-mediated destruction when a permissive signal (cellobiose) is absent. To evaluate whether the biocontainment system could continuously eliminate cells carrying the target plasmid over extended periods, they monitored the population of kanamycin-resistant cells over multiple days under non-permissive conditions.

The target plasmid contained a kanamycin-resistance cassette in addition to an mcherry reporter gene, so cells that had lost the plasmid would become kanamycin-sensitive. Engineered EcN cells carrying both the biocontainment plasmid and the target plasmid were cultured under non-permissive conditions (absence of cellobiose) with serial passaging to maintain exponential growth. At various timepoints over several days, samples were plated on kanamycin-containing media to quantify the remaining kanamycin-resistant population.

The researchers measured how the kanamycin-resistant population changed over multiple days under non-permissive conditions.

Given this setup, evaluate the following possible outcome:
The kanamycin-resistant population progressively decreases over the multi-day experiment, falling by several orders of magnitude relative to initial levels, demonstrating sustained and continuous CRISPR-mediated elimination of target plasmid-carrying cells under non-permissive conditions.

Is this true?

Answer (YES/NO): YES